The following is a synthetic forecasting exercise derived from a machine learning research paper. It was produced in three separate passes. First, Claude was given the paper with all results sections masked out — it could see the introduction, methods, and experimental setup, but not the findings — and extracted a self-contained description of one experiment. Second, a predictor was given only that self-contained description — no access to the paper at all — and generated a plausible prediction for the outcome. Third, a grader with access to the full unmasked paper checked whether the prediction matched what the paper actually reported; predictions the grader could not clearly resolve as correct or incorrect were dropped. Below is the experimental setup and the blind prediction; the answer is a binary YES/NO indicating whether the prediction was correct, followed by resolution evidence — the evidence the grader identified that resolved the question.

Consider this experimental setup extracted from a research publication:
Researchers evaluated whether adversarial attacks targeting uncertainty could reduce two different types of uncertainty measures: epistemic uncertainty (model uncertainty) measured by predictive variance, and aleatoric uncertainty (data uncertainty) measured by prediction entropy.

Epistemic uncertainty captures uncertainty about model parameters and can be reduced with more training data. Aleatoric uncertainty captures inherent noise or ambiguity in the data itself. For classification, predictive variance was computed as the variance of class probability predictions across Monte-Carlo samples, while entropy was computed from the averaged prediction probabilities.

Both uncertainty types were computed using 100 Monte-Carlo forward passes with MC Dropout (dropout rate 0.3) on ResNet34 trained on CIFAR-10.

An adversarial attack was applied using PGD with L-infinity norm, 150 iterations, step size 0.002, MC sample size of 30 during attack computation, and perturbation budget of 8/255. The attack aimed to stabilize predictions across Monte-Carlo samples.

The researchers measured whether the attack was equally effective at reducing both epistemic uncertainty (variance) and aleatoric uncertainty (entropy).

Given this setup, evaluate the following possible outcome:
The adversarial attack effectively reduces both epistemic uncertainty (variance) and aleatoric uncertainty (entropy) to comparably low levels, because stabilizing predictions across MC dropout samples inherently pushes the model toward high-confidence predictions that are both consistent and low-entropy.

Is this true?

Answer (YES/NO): NO